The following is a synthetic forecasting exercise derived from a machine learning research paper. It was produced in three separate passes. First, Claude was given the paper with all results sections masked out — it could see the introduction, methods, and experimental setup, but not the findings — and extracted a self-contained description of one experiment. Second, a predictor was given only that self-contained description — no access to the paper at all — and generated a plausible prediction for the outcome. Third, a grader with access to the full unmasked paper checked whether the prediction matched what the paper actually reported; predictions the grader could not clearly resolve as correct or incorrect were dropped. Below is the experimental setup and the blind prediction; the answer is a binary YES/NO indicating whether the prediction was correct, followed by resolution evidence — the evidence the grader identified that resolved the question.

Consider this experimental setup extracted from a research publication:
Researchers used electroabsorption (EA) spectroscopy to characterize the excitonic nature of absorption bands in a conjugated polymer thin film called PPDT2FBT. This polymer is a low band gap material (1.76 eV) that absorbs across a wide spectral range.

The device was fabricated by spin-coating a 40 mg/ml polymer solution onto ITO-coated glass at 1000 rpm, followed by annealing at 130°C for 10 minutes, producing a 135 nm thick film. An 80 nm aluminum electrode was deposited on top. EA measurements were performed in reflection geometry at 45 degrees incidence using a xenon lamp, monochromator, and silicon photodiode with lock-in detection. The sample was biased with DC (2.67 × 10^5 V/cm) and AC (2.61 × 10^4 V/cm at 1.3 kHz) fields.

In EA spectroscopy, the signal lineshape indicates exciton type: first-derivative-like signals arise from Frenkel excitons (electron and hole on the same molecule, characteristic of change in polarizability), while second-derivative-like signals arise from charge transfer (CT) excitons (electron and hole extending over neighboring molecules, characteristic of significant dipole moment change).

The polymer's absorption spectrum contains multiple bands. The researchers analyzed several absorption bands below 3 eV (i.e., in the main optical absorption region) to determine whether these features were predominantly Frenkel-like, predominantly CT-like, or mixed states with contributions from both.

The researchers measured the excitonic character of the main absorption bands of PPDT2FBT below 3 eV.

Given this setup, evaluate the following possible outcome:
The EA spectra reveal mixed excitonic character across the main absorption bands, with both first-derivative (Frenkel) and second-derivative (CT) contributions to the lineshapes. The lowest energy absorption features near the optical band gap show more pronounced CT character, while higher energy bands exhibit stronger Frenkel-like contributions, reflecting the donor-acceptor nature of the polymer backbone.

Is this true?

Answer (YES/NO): NO